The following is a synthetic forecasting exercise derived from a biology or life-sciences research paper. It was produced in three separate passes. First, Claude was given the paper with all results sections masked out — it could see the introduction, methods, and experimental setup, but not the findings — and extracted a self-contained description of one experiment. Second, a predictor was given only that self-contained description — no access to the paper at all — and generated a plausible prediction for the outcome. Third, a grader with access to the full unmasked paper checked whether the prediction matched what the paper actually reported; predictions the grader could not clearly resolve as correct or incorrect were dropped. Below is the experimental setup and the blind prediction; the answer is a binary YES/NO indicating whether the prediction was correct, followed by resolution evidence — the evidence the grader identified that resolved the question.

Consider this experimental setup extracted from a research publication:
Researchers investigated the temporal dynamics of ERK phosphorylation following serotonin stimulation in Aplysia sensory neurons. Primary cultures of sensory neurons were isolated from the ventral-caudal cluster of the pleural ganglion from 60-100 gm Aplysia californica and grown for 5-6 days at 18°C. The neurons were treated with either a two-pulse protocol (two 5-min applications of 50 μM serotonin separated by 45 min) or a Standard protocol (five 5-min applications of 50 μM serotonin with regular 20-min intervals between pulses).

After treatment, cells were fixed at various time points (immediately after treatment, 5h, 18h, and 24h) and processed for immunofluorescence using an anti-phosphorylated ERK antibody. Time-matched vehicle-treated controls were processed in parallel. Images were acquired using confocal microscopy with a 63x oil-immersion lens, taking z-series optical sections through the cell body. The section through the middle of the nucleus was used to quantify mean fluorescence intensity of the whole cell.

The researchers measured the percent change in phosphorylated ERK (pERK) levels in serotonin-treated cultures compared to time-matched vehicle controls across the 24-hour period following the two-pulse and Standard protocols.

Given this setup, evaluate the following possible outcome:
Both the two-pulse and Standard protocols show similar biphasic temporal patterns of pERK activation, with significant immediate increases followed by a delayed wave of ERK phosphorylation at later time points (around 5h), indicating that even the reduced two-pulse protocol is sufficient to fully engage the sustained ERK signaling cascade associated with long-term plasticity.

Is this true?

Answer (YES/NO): NO